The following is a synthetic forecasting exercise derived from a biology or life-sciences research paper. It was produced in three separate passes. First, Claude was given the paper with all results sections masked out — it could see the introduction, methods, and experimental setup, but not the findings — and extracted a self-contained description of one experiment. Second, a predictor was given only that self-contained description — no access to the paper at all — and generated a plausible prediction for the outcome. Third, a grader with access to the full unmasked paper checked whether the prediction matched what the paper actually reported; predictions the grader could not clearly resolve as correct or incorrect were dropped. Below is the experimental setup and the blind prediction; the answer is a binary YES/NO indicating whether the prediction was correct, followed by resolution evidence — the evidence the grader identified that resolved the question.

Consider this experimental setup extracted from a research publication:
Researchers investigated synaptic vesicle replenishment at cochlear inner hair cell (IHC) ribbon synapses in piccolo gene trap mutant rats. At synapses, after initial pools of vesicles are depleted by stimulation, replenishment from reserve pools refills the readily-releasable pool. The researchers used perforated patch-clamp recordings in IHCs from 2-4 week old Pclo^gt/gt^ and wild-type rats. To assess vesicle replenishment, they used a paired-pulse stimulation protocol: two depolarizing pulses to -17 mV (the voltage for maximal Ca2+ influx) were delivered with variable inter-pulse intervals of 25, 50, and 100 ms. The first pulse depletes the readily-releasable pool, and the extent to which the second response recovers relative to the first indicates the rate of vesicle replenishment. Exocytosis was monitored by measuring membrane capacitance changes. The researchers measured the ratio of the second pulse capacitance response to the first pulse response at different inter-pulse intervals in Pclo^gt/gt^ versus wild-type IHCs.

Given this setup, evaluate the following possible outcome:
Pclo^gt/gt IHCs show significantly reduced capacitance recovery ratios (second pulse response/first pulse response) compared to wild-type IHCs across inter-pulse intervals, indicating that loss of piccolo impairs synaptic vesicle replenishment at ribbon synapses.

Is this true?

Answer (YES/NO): NO